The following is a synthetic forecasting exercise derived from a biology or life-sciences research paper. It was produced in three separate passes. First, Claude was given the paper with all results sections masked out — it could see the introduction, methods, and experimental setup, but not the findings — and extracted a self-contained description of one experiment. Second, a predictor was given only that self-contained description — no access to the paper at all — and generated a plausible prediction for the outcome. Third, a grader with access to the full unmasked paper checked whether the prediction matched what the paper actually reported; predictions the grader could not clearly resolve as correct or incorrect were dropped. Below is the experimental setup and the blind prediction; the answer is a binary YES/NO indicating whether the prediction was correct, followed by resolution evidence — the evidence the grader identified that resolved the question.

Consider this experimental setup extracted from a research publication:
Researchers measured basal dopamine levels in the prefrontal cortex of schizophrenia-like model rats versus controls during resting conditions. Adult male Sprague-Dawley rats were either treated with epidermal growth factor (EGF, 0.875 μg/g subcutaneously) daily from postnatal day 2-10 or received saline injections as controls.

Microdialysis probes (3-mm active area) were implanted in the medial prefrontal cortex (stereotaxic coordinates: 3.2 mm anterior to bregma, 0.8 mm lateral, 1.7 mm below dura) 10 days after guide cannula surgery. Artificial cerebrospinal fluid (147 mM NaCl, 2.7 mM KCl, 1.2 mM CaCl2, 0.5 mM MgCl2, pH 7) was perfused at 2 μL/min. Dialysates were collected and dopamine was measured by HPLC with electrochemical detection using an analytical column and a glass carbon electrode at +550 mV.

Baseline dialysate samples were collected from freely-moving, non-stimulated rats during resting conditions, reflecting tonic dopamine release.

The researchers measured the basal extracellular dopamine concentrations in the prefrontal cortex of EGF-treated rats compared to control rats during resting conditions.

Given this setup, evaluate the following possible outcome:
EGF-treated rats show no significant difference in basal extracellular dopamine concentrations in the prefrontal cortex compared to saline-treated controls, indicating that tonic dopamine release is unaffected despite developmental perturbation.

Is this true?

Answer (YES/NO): NO